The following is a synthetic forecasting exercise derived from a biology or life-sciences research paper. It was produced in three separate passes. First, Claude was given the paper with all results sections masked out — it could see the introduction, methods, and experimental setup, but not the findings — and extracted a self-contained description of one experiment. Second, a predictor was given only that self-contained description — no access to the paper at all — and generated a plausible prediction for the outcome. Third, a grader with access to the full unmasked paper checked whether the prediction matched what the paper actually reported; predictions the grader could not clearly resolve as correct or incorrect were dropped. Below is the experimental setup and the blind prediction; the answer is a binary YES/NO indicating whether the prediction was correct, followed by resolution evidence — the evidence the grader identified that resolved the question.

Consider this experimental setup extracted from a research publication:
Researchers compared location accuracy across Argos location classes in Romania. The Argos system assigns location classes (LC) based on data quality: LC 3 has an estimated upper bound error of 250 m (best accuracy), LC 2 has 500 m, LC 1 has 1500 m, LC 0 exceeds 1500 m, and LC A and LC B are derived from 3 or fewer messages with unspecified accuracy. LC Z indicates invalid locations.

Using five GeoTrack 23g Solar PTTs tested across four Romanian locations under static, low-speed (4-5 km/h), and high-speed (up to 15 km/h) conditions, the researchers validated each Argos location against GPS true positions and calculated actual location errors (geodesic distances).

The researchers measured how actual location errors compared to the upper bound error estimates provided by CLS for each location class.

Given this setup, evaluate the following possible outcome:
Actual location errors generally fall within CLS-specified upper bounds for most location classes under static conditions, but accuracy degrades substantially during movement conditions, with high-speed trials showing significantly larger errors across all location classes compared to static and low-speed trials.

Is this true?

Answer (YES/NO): NO